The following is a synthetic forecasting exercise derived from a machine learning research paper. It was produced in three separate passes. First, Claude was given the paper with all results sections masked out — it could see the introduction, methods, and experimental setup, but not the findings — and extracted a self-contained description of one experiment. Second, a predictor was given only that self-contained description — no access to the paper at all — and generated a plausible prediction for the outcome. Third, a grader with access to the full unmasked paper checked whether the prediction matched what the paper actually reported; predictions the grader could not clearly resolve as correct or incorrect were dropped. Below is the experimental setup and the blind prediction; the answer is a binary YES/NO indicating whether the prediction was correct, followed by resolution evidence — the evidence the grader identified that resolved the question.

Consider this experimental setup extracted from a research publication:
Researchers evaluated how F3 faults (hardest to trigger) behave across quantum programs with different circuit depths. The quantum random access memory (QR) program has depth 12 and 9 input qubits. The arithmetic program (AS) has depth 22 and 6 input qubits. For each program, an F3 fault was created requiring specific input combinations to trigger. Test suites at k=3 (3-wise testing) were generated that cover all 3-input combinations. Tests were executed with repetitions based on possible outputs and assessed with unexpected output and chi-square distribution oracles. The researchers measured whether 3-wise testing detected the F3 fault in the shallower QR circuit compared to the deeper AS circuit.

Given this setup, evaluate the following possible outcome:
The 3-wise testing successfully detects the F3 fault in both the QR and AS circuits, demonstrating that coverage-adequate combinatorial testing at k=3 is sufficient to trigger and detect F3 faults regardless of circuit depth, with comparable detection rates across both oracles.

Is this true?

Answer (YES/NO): NO